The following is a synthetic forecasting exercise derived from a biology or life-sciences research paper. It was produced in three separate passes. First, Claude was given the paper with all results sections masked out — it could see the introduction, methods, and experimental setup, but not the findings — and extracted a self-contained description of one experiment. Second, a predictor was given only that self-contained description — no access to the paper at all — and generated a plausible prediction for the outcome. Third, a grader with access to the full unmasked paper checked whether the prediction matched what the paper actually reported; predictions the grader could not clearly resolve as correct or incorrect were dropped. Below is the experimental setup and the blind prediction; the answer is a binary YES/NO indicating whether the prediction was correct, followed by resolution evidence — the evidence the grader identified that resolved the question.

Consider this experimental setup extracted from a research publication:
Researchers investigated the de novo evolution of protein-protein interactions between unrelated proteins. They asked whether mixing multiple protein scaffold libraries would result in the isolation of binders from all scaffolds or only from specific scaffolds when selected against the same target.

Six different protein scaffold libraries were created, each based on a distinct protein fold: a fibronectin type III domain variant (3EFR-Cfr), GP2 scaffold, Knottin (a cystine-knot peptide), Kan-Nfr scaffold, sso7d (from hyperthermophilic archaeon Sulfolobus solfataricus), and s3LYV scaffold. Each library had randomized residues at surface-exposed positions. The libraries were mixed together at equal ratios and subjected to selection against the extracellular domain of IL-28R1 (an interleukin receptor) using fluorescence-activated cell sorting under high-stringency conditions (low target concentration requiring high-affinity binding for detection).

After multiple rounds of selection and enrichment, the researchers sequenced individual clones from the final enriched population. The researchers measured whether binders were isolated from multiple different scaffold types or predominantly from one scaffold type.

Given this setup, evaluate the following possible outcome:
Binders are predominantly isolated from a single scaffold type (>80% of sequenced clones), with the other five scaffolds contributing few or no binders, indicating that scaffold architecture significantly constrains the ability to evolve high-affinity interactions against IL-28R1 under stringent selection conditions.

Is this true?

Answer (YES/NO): YES